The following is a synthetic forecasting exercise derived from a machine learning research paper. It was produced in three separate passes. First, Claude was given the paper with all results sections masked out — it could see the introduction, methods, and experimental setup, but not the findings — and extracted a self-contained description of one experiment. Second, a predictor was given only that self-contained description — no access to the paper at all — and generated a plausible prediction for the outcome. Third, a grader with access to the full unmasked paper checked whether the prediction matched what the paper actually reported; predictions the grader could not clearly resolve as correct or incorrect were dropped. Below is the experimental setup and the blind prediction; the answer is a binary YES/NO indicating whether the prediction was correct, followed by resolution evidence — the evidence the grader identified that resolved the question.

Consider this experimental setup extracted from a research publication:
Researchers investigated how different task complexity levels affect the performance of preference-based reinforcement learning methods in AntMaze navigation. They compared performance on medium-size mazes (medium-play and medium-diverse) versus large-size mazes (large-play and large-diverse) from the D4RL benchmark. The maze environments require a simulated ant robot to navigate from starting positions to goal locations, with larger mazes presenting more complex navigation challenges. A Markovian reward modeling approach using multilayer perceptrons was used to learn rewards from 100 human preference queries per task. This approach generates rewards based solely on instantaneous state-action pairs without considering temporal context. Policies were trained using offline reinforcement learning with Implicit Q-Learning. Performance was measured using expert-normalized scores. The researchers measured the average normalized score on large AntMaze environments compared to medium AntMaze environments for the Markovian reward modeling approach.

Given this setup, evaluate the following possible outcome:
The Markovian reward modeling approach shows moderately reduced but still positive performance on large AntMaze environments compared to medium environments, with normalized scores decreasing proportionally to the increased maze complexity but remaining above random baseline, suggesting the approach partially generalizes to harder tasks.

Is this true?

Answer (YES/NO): NO